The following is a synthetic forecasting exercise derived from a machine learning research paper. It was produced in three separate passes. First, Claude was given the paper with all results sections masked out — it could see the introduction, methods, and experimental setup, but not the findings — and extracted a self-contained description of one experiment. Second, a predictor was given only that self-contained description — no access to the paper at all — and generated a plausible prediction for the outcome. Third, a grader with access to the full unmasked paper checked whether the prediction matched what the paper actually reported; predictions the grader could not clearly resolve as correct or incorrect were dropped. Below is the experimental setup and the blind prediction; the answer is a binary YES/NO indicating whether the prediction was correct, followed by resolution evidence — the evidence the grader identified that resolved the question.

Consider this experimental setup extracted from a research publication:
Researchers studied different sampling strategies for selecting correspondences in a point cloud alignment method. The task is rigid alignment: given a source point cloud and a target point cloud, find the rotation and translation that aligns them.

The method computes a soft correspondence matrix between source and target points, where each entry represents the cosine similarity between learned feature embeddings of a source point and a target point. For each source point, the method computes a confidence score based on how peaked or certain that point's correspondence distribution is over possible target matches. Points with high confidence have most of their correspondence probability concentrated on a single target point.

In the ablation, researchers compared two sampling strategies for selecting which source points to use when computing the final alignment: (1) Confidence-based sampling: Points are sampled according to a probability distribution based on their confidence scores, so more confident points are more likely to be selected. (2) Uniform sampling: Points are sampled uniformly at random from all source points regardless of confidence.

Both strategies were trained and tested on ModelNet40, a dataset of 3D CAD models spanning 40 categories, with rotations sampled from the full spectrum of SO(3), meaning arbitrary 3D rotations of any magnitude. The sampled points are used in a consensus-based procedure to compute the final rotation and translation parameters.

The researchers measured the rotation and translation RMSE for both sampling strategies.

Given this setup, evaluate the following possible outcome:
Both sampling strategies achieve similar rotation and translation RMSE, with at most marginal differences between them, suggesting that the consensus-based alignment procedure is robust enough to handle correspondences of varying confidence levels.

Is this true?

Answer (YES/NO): NO